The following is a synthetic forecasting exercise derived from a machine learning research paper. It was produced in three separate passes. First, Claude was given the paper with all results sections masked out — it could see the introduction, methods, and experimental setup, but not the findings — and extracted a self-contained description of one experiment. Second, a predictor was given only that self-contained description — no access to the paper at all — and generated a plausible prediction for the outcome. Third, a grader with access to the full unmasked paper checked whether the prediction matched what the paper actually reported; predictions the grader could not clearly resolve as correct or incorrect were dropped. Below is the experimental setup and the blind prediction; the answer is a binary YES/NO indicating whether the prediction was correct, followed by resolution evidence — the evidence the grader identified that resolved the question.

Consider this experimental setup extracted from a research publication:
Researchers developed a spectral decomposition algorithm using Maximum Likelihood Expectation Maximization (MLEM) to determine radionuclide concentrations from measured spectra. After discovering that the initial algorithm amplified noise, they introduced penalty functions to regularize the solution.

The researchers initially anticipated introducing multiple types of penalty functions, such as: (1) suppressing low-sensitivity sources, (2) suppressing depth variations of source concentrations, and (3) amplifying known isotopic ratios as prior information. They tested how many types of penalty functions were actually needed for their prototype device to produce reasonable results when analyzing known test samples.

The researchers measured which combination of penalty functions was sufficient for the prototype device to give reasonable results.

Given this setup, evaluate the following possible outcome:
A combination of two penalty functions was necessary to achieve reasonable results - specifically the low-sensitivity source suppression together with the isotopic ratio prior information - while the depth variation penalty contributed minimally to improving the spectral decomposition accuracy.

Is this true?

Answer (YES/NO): NO